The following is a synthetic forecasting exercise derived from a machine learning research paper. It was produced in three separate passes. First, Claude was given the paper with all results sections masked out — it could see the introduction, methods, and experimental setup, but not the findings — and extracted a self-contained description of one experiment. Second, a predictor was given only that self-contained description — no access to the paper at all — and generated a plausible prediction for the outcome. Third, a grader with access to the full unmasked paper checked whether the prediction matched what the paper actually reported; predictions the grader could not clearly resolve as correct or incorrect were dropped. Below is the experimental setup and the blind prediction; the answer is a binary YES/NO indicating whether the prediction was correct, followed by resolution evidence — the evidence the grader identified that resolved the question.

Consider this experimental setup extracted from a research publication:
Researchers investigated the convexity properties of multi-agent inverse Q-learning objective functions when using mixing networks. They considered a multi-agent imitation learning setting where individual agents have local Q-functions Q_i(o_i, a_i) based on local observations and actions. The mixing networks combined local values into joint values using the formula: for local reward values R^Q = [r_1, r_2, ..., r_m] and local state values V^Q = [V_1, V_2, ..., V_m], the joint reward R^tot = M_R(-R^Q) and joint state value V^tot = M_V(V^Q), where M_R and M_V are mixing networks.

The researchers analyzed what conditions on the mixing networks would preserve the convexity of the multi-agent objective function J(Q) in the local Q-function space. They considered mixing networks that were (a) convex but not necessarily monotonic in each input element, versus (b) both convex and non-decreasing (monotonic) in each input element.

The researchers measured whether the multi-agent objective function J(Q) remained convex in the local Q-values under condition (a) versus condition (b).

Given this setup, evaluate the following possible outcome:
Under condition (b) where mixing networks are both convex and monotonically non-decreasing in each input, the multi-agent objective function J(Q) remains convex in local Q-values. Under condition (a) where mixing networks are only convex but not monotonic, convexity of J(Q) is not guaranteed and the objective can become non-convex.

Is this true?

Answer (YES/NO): YES